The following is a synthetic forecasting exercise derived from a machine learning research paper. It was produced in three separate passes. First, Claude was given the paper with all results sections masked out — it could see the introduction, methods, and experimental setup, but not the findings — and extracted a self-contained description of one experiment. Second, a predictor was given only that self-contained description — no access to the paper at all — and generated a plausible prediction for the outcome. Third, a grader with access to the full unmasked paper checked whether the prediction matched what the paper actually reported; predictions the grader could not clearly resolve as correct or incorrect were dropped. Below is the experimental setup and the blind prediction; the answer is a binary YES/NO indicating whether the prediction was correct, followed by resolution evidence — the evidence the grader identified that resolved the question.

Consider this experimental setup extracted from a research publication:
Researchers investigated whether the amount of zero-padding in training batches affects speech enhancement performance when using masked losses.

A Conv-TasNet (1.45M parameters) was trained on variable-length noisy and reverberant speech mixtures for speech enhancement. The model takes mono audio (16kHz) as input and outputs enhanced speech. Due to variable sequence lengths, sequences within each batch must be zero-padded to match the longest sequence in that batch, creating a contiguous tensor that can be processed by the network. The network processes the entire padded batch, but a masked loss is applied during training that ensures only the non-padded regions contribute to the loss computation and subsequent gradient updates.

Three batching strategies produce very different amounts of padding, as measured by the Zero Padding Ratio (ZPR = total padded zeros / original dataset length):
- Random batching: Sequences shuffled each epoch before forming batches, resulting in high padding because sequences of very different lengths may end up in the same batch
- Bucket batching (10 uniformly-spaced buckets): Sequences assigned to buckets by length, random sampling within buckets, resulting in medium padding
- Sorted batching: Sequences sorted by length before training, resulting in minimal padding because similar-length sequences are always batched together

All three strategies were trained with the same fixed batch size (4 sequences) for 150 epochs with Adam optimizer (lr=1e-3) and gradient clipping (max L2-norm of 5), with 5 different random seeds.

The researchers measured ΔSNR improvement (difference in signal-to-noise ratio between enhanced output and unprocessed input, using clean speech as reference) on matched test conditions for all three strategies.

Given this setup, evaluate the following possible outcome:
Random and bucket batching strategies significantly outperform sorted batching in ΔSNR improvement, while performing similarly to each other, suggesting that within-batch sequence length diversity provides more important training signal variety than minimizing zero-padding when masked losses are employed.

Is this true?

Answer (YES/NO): NO